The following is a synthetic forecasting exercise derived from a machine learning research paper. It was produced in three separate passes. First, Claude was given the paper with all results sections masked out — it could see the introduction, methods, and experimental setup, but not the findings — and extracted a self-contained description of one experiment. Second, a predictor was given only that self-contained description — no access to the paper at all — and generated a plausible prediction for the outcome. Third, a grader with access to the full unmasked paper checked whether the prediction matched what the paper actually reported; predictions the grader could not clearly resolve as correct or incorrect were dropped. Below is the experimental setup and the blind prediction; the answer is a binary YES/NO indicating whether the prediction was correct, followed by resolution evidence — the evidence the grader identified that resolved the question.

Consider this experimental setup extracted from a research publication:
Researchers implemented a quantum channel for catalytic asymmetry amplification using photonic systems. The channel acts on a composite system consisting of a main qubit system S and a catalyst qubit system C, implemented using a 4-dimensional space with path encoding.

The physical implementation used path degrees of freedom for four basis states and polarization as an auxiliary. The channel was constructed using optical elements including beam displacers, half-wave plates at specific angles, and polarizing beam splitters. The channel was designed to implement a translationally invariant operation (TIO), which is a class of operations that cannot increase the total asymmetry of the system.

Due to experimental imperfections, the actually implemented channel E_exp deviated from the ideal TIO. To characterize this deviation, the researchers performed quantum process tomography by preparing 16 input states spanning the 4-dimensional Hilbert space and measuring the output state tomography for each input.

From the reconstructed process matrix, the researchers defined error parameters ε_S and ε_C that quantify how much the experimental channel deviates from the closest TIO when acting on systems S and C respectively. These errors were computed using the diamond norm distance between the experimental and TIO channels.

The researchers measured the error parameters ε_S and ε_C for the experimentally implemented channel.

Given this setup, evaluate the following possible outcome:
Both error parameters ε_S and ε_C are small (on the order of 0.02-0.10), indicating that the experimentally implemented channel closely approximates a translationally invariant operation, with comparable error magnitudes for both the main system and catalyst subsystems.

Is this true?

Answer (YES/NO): NO